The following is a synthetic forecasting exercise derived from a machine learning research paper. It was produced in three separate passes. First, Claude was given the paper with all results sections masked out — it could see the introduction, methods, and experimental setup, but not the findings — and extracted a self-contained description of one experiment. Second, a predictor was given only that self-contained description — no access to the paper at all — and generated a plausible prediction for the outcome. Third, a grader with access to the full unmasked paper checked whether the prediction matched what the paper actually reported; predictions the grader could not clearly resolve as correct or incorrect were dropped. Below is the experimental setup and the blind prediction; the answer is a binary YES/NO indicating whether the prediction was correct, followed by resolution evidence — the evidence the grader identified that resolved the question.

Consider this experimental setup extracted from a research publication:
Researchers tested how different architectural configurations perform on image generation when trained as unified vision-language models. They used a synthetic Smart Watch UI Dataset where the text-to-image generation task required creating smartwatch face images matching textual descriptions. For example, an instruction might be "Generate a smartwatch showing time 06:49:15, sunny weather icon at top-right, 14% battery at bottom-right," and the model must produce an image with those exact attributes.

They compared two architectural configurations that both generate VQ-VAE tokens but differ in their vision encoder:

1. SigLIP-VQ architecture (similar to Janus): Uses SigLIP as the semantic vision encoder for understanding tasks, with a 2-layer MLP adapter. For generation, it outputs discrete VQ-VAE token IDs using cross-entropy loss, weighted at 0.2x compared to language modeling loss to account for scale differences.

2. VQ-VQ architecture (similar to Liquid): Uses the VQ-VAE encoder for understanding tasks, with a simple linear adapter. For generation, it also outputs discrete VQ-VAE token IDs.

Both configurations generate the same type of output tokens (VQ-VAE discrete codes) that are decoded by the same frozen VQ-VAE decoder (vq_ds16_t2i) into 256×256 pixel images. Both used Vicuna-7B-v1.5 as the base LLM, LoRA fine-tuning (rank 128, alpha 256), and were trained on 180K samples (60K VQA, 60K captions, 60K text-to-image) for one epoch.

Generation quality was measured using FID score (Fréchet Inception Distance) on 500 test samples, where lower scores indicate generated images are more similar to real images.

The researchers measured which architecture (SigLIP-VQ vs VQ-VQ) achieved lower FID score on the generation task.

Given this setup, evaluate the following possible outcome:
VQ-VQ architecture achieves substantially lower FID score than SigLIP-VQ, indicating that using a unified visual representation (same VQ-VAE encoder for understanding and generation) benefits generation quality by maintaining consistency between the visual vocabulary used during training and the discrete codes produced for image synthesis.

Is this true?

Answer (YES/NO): NO